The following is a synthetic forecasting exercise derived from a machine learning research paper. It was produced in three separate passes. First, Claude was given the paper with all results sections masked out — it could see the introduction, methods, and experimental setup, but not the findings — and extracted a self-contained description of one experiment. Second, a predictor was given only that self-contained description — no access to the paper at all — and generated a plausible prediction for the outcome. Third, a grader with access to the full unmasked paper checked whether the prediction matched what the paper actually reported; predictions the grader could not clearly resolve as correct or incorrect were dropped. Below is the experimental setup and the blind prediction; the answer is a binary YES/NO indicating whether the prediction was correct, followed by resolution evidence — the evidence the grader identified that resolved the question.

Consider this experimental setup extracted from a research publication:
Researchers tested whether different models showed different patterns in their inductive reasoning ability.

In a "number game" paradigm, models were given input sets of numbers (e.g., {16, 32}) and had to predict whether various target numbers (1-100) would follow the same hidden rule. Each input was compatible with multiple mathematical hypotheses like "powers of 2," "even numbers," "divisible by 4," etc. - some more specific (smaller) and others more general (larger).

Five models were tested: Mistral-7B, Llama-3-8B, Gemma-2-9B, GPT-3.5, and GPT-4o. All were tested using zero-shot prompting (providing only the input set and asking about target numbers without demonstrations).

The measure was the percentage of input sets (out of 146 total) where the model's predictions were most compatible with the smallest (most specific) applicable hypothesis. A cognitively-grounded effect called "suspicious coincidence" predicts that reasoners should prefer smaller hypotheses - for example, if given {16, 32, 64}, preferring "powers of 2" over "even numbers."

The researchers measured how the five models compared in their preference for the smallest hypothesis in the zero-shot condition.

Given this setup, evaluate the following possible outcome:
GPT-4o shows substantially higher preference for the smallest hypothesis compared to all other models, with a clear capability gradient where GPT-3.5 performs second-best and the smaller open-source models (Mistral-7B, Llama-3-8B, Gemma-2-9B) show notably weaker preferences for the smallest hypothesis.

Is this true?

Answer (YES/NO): NO